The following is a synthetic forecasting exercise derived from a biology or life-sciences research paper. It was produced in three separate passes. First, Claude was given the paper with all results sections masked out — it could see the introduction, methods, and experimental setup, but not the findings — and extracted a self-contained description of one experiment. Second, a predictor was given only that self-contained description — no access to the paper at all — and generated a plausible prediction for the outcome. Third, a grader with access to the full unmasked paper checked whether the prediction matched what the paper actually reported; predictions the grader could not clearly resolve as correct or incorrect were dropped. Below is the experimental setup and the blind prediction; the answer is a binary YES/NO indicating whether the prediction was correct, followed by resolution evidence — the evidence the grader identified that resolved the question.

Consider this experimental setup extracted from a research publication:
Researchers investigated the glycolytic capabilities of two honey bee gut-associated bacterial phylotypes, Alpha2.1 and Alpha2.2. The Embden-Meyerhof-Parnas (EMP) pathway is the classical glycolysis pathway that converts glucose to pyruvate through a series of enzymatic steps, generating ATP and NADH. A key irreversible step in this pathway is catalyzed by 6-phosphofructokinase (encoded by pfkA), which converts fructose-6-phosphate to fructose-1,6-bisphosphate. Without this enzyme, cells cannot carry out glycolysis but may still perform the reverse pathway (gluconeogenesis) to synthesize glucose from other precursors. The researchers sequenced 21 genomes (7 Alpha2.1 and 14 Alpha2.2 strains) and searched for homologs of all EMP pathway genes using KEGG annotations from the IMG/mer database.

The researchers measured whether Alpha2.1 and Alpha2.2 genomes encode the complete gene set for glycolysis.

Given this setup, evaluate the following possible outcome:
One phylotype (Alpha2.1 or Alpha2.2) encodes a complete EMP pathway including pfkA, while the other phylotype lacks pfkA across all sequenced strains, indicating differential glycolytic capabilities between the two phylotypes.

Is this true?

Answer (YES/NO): NO